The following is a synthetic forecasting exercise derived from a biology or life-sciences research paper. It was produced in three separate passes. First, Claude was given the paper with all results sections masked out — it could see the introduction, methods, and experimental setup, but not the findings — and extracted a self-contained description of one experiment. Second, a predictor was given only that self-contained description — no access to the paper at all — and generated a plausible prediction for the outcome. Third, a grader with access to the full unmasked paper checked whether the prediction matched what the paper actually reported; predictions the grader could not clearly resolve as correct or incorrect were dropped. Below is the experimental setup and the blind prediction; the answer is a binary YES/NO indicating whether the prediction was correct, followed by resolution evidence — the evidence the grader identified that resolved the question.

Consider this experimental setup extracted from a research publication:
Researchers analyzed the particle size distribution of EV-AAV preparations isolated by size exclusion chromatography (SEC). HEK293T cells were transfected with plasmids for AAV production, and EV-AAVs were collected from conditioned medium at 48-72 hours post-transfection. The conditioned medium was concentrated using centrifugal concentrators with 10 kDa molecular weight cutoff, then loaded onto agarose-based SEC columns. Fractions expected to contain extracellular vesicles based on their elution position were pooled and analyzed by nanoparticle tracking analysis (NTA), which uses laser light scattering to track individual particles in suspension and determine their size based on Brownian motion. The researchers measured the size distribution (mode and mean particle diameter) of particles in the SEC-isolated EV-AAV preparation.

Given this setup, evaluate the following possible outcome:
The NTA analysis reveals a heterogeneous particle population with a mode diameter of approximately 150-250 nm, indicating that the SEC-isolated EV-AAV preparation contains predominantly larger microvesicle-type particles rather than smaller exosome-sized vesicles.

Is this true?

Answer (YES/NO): NO